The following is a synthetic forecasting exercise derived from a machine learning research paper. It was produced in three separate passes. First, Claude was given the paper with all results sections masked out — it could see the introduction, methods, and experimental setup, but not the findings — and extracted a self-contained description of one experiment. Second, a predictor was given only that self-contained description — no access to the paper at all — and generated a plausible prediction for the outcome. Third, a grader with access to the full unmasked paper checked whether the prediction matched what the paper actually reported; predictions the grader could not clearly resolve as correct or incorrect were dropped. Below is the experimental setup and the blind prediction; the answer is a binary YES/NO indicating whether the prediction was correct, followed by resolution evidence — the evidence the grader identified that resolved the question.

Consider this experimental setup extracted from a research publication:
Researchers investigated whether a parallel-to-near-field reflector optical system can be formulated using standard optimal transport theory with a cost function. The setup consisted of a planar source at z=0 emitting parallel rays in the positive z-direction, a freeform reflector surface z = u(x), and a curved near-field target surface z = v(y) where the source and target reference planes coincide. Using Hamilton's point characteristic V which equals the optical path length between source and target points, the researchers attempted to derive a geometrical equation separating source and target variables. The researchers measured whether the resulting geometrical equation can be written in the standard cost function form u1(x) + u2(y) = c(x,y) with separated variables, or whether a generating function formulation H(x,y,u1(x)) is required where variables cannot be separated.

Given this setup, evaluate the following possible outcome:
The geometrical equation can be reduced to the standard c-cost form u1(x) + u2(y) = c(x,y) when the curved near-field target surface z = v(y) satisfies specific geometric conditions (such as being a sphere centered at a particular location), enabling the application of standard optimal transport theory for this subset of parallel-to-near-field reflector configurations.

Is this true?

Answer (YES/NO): NO